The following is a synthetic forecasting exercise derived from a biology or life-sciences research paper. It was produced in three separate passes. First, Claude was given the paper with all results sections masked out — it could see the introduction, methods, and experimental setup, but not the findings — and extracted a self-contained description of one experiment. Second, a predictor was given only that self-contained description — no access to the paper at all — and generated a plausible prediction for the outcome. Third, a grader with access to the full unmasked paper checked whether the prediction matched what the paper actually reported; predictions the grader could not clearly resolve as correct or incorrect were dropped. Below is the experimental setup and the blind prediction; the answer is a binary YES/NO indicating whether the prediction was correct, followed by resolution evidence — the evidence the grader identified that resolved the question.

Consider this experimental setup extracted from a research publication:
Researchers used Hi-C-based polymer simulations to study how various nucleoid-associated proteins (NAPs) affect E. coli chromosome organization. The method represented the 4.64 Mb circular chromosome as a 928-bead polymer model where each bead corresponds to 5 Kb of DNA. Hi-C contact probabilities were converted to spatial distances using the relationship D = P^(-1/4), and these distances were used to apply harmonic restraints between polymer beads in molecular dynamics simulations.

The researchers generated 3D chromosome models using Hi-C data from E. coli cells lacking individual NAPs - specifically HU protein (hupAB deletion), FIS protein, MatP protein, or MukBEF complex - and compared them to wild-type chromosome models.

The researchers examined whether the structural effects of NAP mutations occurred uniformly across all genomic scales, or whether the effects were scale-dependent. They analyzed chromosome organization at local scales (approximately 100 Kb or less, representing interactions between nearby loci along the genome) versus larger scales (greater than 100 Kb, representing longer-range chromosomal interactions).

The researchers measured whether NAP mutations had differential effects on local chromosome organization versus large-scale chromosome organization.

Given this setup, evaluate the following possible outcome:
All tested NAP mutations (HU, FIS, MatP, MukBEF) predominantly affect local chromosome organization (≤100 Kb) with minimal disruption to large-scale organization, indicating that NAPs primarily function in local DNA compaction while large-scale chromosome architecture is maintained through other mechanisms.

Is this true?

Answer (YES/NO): NO